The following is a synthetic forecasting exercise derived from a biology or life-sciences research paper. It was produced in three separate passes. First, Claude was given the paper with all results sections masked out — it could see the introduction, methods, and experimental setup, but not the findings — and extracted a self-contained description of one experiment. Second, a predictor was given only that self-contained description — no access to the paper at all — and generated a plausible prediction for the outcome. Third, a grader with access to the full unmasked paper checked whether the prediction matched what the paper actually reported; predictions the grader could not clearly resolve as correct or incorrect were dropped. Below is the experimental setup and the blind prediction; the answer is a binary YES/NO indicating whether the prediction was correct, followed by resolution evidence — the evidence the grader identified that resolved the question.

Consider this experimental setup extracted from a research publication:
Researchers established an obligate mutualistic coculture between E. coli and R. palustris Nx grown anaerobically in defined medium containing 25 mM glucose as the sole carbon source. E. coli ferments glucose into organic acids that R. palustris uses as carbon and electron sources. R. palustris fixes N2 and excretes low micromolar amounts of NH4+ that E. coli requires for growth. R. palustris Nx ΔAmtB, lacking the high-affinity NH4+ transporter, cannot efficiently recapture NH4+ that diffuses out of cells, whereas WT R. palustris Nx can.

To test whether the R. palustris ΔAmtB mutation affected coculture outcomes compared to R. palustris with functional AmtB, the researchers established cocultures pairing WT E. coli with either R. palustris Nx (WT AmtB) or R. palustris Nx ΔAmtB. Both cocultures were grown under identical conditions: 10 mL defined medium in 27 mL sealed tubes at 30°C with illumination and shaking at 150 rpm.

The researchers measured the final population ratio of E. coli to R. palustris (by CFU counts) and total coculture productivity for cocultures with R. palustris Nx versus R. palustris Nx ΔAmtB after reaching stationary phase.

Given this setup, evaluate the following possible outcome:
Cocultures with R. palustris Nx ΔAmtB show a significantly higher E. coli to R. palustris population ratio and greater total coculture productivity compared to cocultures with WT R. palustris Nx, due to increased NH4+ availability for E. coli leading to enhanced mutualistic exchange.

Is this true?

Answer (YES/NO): NO